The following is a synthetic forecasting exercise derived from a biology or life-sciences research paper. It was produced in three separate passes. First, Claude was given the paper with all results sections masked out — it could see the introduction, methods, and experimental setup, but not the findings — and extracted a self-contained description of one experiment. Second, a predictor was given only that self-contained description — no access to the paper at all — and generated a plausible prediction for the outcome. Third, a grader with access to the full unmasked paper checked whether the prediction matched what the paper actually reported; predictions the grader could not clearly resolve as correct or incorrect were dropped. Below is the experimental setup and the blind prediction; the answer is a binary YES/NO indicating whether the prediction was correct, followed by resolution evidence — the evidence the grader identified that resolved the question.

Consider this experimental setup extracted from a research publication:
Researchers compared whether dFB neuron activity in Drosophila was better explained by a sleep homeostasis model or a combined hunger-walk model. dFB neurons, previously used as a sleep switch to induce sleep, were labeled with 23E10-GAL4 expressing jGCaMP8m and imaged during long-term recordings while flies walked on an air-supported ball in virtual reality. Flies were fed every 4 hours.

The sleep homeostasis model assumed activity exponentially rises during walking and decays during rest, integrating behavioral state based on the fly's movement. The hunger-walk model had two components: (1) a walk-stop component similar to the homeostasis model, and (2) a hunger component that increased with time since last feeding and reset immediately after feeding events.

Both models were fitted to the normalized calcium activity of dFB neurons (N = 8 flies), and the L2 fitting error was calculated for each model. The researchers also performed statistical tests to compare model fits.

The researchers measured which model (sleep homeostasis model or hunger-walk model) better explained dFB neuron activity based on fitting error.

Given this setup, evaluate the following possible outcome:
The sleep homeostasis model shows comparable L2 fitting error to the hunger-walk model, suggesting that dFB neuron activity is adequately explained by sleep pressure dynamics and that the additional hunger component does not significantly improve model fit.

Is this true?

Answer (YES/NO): NO